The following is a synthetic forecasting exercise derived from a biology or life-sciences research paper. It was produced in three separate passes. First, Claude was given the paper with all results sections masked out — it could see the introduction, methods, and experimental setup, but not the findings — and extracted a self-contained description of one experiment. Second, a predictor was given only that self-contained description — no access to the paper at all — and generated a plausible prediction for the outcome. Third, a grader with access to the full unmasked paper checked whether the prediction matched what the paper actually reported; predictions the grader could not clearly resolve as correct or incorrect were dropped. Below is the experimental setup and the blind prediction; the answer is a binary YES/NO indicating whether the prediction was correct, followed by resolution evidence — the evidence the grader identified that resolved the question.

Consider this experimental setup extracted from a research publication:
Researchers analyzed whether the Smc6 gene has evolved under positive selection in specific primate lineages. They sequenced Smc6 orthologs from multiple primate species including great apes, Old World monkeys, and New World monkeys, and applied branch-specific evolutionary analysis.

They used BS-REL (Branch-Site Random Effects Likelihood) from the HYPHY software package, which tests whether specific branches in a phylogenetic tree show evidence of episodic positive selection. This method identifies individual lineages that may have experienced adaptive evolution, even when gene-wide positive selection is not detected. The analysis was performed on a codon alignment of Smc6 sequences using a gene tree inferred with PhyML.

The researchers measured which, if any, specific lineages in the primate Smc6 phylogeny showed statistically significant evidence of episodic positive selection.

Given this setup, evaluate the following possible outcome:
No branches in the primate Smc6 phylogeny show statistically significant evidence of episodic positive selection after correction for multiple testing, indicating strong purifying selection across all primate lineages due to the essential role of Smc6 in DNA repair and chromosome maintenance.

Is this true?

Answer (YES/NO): NO